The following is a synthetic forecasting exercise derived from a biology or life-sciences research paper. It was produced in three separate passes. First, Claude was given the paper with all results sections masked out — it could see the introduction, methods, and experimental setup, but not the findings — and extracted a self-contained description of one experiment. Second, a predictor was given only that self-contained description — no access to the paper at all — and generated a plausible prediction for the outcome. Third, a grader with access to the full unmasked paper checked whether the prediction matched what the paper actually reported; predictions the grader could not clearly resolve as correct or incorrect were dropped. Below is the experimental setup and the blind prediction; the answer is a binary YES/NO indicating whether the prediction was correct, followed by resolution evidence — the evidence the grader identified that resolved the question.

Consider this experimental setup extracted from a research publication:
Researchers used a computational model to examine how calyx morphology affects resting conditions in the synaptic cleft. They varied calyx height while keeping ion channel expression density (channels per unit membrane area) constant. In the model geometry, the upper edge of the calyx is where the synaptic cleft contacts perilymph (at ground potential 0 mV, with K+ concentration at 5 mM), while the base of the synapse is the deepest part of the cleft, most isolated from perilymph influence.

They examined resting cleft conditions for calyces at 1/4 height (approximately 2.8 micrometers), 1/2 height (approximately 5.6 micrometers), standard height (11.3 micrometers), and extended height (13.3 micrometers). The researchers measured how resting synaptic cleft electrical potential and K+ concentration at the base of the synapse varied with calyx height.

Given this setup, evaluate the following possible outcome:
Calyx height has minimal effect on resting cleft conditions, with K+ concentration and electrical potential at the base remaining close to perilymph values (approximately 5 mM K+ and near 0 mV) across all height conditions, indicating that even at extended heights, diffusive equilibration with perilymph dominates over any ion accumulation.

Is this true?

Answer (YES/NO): NO